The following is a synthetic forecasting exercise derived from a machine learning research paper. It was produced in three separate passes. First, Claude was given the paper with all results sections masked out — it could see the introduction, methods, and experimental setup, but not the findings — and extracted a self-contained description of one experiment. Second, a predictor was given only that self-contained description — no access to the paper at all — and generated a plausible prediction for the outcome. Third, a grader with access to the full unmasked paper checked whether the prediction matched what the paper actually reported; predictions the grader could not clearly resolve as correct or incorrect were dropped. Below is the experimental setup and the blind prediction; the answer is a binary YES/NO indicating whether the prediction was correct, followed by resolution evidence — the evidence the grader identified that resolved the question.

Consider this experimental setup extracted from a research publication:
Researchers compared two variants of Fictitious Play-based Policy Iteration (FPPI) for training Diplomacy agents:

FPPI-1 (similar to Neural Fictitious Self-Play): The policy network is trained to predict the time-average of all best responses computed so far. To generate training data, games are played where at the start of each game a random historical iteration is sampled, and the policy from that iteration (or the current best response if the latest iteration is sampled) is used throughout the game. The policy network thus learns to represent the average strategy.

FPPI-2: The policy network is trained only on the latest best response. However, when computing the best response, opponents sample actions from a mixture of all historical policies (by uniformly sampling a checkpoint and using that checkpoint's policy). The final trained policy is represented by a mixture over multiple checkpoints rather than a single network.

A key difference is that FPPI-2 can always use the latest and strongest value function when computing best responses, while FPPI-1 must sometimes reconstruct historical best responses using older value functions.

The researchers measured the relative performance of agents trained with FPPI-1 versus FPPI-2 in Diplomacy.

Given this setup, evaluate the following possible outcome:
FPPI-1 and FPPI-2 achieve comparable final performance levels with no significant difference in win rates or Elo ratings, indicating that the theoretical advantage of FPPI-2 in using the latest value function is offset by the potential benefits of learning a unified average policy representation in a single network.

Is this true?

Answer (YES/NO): NO